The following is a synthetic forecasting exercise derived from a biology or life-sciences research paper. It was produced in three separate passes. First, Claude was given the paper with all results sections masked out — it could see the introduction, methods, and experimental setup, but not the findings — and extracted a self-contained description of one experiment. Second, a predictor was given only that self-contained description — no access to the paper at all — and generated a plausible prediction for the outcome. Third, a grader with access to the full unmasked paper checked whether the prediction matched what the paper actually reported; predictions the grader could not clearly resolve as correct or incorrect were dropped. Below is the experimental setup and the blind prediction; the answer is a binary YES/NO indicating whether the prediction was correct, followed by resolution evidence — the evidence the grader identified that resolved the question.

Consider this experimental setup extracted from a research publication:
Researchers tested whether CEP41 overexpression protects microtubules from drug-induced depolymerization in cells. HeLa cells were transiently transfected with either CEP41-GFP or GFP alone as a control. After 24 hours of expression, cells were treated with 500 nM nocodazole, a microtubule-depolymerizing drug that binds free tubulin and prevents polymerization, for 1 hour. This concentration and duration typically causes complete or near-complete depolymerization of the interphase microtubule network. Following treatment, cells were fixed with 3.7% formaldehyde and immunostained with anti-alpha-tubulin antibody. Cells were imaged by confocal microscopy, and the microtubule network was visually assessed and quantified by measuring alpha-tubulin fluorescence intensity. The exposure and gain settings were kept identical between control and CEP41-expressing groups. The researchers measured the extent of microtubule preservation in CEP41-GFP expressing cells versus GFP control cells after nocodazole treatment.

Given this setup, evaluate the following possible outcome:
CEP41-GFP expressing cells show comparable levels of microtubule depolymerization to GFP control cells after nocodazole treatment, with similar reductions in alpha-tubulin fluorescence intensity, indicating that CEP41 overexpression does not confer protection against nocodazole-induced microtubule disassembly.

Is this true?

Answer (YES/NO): NO